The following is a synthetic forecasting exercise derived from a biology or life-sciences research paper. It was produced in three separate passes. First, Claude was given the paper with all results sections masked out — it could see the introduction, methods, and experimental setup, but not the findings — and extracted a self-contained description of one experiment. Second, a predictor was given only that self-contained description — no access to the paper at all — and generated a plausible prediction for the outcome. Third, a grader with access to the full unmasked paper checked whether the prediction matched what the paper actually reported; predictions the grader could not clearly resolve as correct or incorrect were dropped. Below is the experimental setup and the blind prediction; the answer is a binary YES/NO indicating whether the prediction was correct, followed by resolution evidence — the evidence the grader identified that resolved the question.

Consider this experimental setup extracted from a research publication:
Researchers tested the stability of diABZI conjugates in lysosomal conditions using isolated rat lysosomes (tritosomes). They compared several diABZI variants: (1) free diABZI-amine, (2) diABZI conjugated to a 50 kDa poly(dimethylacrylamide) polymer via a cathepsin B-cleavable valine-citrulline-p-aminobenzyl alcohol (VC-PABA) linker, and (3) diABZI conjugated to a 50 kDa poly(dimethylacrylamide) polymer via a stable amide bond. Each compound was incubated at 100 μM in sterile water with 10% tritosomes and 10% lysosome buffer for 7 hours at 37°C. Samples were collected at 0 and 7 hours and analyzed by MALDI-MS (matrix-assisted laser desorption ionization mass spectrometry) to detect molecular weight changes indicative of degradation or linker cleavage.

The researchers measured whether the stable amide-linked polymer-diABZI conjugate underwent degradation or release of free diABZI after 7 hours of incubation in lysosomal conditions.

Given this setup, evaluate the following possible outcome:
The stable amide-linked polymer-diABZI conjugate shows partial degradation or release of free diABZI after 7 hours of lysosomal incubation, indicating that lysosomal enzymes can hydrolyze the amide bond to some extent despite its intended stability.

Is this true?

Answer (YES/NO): NO